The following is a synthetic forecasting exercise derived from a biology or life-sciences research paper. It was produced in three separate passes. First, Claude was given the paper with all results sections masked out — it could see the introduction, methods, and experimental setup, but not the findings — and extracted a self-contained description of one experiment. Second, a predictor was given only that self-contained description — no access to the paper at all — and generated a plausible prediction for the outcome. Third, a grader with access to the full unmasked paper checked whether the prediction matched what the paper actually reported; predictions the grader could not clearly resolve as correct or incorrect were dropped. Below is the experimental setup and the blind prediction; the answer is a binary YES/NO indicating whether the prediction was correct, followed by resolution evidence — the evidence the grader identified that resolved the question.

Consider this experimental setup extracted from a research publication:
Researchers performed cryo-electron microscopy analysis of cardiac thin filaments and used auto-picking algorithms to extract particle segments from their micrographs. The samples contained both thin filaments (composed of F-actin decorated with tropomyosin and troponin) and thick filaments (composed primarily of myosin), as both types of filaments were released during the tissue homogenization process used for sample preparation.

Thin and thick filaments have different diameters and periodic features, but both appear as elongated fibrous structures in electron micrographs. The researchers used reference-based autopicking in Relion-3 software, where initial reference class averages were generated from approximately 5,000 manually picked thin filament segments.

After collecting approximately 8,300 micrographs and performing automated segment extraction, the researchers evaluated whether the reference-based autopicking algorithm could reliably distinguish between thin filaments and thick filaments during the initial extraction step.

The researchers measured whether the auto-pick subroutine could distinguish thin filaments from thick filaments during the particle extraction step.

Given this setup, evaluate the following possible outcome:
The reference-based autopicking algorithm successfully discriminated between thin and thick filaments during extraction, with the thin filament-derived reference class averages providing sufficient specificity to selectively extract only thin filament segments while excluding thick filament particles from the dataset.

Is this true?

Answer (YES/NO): NO